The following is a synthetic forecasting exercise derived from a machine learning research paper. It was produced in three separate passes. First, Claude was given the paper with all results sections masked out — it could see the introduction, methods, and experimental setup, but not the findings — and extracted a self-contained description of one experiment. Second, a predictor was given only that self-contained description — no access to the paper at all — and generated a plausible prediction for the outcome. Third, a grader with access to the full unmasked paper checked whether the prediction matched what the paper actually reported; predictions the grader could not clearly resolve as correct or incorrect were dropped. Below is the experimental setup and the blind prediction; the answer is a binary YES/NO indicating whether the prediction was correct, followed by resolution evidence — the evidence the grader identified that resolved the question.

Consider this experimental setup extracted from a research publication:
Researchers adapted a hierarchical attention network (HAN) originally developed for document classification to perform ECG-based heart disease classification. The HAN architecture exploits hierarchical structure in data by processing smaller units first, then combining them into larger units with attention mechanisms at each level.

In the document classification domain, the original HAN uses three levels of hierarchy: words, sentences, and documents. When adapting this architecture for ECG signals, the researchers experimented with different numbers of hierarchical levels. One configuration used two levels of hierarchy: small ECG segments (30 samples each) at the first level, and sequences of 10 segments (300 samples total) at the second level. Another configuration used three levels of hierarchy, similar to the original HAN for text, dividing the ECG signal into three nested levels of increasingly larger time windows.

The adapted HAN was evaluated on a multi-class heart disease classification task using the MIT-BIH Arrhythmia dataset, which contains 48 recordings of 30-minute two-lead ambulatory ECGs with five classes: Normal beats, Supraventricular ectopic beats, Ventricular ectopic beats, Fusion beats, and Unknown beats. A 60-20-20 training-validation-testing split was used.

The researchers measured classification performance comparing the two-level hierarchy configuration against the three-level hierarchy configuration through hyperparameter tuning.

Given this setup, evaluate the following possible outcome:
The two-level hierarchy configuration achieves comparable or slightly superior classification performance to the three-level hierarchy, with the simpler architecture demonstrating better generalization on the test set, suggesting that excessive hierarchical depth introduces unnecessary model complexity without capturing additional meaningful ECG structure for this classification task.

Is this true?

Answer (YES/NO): YES